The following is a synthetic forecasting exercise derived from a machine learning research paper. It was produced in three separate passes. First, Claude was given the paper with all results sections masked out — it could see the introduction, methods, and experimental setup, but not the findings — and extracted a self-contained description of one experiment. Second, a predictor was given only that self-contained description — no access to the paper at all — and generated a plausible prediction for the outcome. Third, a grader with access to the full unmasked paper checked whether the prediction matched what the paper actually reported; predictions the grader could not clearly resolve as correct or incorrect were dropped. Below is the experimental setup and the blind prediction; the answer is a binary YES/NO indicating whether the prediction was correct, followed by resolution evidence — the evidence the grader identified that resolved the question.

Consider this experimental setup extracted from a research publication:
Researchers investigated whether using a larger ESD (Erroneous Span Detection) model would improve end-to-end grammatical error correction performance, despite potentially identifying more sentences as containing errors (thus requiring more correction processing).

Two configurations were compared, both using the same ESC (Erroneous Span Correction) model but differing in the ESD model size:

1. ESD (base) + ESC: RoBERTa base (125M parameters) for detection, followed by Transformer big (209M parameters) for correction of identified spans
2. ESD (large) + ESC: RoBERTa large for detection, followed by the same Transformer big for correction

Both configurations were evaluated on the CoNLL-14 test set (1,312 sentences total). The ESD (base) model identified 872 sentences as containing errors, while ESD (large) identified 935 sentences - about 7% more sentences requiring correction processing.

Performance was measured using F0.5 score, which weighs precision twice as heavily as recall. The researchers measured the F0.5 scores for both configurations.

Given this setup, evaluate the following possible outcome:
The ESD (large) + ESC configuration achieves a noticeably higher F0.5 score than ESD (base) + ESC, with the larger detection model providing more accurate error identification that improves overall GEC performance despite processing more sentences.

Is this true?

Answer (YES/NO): YES